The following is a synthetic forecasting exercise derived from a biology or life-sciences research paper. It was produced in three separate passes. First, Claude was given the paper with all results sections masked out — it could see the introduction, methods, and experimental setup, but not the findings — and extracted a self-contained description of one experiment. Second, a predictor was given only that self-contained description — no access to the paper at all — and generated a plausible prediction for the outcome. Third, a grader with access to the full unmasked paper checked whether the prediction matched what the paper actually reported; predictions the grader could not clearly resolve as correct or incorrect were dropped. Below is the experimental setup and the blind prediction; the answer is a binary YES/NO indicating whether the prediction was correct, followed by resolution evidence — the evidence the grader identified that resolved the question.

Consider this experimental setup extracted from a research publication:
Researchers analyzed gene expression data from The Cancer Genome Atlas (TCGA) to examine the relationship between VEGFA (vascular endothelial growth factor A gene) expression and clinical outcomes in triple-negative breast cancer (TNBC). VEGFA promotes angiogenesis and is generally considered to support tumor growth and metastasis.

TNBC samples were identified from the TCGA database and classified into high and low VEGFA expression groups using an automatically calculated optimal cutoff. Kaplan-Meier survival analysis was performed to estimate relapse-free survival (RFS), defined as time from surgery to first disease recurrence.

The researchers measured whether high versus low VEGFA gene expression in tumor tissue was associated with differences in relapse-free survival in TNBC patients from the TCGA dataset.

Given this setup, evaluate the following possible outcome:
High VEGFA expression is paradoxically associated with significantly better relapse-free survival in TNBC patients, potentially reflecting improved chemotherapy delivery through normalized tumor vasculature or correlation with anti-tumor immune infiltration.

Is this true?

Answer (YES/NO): NO